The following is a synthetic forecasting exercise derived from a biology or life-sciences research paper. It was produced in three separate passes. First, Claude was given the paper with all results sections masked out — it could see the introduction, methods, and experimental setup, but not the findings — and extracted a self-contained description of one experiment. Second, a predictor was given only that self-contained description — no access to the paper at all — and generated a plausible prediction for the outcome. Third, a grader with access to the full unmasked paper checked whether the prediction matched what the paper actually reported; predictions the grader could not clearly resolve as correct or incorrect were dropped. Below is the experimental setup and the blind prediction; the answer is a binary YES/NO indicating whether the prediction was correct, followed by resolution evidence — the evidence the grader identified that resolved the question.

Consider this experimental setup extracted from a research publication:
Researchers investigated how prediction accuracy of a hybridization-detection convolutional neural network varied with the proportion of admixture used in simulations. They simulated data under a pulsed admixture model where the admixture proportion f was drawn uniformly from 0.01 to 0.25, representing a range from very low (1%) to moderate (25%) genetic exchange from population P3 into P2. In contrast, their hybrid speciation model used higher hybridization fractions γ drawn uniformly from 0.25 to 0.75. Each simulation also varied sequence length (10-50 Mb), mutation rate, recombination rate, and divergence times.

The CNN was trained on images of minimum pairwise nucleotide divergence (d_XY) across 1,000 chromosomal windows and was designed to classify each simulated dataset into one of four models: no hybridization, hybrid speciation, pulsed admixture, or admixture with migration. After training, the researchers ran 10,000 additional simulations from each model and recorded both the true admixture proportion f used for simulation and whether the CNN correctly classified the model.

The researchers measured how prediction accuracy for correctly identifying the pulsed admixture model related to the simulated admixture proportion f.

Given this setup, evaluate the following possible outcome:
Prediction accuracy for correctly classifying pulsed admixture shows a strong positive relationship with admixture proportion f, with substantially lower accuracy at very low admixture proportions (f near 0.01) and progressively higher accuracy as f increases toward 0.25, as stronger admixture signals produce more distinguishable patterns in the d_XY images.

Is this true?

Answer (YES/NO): NO